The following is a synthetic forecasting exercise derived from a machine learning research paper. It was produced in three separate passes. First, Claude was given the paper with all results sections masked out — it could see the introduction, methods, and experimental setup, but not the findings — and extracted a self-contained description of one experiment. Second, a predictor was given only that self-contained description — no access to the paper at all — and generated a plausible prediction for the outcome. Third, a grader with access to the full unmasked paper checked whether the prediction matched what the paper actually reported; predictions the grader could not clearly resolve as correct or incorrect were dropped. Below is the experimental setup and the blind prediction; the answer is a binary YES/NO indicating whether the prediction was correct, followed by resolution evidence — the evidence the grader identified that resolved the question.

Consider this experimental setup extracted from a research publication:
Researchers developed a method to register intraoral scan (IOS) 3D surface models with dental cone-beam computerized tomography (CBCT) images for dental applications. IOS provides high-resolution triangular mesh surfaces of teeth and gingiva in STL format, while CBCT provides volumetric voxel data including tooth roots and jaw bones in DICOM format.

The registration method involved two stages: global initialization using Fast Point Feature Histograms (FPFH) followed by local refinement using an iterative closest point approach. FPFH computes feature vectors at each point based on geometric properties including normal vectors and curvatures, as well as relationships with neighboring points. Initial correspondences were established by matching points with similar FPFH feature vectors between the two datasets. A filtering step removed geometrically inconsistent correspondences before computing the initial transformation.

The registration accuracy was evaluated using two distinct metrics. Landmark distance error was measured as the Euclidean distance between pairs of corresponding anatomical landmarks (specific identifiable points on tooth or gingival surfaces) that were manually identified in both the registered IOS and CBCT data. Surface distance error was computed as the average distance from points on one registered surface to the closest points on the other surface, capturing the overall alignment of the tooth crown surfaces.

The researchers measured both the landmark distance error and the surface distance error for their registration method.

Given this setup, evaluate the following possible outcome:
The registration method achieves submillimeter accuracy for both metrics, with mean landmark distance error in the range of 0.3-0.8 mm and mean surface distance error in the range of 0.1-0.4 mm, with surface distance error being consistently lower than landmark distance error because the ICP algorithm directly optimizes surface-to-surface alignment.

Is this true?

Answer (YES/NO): NO